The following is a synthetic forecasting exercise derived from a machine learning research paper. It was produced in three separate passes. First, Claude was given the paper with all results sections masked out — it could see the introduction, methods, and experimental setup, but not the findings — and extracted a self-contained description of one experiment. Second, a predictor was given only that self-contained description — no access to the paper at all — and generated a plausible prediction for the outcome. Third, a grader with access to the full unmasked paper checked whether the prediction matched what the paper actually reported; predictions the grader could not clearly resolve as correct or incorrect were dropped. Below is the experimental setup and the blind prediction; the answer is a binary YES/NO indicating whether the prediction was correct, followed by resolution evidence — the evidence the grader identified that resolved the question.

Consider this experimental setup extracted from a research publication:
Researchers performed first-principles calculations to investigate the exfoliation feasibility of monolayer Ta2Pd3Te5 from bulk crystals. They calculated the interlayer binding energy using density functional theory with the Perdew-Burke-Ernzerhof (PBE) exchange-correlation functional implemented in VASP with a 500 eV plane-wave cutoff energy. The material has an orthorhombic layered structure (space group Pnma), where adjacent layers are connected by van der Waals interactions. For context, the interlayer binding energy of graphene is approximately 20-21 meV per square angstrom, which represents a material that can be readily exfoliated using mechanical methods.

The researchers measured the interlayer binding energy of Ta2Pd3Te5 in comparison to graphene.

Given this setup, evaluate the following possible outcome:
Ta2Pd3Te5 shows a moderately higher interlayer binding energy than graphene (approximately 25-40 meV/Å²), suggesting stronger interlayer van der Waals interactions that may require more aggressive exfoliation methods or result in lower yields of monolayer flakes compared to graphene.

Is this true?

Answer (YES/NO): NO